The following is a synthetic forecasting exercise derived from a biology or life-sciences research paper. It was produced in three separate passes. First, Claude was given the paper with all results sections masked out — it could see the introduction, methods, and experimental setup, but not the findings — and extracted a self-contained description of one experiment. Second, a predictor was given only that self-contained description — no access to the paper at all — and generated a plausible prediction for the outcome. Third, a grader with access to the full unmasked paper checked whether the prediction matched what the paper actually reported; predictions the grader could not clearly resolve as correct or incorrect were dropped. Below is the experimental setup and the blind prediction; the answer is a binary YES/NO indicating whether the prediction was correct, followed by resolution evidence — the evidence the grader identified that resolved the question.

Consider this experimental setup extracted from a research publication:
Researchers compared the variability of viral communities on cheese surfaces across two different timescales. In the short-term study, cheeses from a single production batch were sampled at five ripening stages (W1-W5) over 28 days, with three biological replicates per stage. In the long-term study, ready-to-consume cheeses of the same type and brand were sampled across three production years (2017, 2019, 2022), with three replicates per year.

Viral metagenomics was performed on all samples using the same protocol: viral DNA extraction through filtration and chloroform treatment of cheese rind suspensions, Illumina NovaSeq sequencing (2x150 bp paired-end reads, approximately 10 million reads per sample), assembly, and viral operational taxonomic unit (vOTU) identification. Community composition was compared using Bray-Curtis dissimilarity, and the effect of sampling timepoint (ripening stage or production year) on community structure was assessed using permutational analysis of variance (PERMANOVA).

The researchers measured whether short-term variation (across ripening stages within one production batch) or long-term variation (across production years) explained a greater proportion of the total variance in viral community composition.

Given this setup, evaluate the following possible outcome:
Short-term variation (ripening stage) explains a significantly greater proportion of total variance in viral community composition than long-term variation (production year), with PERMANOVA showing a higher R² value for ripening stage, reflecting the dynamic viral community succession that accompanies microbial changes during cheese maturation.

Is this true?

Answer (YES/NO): NO